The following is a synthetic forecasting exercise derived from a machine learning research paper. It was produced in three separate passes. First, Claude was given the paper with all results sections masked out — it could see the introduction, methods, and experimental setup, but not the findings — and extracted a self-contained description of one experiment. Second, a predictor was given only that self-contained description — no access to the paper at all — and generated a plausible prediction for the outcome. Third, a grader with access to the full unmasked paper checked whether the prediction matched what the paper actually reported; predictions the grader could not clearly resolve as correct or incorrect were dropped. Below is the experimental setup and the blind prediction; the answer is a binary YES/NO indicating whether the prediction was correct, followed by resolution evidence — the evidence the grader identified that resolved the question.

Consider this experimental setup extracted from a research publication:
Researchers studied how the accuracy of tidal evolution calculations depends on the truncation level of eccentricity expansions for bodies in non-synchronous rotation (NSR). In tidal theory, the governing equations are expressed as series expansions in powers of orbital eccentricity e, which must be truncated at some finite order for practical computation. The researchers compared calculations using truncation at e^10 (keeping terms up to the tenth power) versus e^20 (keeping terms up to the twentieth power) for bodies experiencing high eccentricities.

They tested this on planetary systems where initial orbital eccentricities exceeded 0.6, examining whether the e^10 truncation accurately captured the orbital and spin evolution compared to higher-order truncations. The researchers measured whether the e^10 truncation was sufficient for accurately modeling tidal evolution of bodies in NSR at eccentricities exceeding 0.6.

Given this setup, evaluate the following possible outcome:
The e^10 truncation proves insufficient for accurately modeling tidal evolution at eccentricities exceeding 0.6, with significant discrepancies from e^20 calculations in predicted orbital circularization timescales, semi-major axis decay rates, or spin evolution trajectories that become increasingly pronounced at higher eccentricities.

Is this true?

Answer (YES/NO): YES